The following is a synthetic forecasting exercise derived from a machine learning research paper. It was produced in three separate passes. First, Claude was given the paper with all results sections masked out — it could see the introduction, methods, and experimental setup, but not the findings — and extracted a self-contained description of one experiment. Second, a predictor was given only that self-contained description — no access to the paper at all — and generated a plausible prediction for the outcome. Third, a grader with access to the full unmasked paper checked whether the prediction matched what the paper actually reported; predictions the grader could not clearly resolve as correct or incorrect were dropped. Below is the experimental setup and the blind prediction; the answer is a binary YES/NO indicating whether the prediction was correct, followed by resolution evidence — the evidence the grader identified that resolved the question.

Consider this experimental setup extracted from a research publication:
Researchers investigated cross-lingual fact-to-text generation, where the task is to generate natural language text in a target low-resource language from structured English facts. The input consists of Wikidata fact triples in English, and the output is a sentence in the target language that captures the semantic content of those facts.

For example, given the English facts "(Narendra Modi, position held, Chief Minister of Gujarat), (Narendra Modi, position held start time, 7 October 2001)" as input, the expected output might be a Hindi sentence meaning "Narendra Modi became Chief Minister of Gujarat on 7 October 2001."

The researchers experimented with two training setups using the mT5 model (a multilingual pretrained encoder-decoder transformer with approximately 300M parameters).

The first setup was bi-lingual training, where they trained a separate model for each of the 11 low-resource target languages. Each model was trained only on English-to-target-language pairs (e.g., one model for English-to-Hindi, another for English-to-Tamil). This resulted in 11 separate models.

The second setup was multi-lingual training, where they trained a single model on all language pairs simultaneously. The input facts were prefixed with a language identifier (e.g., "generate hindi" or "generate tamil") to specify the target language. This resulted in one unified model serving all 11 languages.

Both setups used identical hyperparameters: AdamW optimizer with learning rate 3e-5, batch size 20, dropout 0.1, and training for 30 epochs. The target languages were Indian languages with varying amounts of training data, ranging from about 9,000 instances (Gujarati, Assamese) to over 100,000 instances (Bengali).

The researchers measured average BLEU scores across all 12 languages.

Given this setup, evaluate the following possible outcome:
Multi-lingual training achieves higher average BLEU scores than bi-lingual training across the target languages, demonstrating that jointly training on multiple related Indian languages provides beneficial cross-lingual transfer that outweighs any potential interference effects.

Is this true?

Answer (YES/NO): YES